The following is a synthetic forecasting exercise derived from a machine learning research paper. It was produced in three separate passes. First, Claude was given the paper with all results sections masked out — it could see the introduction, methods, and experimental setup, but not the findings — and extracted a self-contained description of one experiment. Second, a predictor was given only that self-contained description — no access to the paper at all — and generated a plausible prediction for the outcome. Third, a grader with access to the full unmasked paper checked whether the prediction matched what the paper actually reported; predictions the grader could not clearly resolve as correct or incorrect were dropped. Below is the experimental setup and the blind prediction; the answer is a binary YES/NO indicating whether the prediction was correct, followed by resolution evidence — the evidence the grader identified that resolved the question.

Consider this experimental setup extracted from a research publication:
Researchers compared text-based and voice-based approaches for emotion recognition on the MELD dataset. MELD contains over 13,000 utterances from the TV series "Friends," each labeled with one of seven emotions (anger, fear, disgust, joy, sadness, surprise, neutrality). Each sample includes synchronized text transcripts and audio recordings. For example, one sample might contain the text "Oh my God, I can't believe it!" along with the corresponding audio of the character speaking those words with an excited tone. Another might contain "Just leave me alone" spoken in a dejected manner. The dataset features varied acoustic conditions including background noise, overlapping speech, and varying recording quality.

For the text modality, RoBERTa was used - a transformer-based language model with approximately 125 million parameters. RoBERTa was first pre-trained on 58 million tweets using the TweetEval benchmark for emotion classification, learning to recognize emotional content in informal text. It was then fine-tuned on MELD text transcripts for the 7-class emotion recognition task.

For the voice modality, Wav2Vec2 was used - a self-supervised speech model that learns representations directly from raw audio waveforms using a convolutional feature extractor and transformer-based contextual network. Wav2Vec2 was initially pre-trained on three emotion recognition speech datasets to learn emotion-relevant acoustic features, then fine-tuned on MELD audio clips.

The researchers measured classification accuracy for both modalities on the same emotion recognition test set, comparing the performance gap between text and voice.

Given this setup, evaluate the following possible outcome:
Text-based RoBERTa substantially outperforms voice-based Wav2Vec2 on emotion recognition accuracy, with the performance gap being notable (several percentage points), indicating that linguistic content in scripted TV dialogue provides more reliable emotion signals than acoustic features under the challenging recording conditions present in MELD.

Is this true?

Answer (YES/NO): YES